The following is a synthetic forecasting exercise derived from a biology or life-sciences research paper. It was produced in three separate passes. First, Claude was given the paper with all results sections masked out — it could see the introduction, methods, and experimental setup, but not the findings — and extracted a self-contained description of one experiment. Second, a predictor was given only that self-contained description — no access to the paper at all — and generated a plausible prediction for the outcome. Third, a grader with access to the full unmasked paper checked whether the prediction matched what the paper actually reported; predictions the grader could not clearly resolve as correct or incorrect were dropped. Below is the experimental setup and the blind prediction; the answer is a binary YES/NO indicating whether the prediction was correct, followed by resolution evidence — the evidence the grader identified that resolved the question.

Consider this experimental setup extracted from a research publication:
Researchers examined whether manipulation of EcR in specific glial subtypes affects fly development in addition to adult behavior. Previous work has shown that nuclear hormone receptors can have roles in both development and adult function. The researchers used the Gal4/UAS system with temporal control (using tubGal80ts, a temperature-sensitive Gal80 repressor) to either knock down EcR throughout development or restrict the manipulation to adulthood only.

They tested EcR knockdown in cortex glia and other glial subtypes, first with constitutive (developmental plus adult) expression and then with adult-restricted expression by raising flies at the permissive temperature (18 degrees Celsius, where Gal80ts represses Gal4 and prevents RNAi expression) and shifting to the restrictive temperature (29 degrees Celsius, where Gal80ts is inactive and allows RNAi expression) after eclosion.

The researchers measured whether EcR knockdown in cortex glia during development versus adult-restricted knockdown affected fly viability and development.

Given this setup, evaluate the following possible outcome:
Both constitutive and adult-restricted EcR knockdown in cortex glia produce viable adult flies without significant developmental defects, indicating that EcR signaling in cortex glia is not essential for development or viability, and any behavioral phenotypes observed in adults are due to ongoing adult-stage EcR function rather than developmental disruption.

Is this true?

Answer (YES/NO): YES